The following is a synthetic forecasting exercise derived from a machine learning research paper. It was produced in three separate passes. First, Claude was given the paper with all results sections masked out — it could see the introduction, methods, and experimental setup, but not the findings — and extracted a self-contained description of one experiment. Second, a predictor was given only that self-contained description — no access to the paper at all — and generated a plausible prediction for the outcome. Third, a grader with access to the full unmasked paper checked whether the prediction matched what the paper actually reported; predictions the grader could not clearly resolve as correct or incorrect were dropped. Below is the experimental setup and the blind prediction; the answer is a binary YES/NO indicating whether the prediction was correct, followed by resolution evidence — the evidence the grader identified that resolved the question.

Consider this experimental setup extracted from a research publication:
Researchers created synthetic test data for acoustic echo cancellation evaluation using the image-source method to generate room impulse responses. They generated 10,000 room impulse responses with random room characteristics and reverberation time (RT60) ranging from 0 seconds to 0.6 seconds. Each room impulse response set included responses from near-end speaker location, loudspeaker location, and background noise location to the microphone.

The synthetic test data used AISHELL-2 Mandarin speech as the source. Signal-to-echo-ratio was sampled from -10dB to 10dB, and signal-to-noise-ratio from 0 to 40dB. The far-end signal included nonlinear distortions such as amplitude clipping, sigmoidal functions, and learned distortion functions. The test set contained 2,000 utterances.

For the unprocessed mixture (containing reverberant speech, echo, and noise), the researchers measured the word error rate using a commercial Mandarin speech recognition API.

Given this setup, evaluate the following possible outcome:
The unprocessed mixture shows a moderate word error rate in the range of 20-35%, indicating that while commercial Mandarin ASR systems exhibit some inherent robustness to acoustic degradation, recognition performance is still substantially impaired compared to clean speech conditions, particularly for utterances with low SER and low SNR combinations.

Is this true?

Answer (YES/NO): NO